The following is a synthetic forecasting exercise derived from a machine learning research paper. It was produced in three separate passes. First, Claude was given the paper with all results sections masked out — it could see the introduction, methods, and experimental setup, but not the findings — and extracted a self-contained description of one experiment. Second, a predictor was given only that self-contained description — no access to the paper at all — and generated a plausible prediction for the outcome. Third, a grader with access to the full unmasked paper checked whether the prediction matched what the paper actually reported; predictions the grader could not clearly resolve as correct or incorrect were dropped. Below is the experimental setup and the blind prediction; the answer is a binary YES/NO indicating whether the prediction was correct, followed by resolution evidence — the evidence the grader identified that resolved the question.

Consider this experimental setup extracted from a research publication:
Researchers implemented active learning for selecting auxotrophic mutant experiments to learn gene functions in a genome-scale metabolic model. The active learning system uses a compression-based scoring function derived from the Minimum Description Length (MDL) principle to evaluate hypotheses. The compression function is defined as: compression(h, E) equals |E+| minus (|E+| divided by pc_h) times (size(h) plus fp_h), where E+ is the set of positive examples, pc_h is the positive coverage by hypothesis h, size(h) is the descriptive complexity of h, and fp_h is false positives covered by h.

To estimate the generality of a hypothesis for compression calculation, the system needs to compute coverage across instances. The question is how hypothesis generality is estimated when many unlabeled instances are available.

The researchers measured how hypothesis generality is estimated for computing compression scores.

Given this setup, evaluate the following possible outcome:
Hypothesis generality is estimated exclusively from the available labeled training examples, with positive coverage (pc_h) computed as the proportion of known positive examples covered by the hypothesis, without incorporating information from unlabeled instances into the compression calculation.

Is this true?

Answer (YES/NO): NO